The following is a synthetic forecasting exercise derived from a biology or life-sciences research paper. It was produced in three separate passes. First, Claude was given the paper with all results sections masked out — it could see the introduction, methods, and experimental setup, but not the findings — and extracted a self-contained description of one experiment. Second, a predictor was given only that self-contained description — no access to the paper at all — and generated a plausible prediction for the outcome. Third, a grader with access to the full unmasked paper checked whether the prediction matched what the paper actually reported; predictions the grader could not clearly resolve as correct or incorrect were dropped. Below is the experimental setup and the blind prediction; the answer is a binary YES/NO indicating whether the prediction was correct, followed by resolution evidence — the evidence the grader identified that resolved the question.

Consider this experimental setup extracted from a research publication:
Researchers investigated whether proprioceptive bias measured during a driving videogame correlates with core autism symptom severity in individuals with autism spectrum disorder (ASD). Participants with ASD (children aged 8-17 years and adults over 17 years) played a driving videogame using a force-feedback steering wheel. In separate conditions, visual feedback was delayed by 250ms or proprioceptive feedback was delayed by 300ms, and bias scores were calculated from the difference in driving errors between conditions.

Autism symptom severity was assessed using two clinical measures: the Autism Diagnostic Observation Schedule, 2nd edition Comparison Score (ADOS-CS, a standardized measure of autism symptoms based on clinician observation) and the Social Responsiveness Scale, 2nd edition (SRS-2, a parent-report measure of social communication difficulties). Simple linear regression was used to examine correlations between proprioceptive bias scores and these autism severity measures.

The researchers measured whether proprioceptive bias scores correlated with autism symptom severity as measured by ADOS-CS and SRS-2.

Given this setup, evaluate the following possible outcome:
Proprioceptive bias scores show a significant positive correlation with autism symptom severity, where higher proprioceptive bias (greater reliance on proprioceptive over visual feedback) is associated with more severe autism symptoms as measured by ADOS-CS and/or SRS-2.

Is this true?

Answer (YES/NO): YES